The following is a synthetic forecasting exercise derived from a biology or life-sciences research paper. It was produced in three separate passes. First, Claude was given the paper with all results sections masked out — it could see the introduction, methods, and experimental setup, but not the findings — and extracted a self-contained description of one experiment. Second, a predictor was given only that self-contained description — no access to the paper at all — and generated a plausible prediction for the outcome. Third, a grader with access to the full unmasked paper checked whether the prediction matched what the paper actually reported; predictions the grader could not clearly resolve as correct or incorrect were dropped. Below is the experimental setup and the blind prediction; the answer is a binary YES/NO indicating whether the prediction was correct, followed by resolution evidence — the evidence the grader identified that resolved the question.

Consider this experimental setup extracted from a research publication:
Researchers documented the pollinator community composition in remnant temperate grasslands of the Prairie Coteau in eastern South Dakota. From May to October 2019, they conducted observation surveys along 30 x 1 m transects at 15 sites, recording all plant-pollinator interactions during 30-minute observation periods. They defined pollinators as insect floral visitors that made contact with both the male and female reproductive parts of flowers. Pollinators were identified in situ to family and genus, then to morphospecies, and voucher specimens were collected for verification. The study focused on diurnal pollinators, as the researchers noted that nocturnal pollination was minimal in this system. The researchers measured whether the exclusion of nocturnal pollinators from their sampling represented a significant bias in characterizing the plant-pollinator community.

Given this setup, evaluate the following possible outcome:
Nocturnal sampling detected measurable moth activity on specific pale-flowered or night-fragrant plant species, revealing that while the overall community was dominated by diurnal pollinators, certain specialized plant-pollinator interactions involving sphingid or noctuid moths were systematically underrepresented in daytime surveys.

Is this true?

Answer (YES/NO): NO